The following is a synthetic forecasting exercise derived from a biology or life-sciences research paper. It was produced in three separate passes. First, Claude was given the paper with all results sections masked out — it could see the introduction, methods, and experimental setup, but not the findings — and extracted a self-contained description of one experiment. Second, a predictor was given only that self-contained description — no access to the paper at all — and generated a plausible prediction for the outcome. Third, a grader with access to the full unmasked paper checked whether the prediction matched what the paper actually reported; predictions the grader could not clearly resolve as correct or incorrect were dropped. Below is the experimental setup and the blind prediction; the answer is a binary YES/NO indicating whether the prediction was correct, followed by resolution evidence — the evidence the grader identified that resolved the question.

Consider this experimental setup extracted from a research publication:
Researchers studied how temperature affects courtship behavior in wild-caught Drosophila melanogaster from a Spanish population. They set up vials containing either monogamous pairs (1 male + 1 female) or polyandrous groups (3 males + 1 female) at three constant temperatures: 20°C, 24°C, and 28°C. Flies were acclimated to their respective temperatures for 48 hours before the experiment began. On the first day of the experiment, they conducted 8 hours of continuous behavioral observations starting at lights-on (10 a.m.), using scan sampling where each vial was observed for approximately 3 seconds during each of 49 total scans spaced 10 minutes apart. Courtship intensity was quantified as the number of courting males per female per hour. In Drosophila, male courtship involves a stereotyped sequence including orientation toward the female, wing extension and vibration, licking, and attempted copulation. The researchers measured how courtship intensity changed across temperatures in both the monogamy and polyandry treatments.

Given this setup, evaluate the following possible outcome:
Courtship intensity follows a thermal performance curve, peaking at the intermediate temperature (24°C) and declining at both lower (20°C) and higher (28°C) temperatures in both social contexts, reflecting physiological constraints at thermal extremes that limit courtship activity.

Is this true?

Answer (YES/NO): NO